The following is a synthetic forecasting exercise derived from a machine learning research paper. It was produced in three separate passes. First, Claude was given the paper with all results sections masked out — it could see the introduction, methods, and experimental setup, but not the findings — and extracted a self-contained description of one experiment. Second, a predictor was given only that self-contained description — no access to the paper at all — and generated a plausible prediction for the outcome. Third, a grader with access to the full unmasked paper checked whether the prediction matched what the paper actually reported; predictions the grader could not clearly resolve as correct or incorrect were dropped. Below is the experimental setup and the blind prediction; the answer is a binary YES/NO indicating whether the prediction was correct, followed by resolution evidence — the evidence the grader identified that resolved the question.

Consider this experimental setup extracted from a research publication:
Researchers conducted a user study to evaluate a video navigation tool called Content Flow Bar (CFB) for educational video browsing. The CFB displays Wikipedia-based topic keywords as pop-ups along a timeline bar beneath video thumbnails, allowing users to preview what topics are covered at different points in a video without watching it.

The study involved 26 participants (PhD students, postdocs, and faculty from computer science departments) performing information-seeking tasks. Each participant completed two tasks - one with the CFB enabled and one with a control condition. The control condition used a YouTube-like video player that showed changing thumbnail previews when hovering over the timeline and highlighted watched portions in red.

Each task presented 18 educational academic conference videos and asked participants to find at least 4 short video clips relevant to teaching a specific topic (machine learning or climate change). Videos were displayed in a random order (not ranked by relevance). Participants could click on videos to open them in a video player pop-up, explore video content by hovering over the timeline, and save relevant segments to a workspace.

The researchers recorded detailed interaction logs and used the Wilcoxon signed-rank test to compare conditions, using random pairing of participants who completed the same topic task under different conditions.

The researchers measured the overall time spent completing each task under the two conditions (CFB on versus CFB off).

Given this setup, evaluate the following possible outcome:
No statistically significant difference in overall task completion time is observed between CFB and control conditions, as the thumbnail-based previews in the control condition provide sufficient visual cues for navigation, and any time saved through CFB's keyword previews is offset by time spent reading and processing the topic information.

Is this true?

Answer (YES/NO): YES